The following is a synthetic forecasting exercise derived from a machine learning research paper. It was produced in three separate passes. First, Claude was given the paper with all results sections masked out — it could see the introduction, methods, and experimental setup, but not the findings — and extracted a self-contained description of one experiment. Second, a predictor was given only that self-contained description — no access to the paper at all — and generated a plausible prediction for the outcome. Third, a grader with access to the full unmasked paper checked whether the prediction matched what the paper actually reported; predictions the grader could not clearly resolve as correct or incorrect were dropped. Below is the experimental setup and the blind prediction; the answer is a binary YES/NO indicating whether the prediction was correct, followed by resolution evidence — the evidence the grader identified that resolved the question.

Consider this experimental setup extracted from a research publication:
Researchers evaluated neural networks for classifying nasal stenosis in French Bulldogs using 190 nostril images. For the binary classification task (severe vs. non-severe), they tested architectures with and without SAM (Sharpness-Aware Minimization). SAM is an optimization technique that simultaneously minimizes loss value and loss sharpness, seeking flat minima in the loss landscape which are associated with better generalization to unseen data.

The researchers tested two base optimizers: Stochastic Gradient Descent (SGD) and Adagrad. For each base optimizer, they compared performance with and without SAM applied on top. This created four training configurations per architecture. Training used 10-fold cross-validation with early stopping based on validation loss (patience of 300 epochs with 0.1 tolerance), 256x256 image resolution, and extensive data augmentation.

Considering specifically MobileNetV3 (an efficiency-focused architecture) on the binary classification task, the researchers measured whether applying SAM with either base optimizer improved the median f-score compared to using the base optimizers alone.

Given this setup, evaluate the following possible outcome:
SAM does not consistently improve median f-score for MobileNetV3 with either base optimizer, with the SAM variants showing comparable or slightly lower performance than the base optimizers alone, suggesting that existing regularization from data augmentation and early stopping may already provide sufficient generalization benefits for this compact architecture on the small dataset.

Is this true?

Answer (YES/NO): NO